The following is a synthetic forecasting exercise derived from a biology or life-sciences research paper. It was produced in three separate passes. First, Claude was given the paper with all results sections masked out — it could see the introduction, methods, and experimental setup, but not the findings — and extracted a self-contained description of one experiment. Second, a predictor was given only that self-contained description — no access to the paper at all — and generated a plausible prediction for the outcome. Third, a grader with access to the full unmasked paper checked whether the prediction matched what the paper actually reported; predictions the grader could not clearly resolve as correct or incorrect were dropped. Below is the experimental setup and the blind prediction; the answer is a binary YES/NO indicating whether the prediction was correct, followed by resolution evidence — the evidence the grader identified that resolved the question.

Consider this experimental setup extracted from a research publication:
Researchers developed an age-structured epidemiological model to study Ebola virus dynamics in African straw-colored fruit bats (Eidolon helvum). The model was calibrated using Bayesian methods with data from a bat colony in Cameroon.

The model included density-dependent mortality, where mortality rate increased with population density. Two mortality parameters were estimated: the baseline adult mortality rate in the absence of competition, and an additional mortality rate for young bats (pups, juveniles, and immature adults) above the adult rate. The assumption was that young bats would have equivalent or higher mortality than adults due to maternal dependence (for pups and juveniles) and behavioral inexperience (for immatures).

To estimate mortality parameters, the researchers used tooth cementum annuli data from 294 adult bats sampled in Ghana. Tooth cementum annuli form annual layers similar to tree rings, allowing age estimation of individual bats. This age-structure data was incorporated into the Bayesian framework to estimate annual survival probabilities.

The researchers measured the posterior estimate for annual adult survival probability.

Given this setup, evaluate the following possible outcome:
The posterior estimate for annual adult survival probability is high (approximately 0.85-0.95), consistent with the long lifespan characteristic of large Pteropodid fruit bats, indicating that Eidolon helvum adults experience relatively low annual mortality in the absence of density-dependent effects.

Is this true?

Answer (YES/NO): NO